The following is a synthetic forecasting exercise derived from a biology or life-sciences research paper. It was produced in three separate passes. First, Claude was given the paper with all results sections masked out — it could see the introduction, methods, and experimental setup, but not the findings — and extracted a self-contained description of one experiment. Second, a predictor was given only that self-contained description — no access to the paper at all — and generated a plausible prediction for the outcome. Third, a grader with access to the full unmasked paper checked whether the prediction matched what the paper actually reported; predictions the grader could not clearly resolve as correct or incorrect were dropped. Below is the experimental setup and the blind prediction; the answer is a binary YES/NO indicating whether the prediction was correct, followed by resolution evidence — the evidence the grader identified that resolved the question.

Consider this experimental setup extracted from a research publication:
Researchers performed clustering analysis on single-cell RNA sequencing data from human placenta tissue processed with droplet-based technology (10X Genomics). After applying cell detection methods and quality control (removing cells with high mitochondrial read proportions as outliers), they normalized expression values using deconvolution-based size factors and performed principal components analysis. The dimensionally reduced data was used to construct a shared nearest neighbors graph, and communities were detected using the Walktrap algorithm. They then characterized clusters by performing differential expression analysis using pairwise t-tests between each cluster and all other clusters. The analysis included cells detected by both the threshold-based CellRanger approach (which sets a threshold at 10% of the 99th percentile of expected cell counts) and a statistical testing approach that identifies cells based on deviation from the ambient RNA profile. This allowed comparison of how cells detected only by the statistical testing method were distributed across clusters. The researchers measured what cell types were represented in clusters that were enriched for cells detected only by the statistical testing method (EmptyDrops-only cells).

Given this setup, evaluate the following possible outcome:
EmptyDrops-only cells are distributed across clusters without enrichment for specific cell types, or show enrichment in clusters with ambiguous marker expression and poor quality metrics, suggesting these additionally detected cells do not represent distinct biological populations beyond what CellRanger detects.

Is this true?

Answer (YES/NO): NO